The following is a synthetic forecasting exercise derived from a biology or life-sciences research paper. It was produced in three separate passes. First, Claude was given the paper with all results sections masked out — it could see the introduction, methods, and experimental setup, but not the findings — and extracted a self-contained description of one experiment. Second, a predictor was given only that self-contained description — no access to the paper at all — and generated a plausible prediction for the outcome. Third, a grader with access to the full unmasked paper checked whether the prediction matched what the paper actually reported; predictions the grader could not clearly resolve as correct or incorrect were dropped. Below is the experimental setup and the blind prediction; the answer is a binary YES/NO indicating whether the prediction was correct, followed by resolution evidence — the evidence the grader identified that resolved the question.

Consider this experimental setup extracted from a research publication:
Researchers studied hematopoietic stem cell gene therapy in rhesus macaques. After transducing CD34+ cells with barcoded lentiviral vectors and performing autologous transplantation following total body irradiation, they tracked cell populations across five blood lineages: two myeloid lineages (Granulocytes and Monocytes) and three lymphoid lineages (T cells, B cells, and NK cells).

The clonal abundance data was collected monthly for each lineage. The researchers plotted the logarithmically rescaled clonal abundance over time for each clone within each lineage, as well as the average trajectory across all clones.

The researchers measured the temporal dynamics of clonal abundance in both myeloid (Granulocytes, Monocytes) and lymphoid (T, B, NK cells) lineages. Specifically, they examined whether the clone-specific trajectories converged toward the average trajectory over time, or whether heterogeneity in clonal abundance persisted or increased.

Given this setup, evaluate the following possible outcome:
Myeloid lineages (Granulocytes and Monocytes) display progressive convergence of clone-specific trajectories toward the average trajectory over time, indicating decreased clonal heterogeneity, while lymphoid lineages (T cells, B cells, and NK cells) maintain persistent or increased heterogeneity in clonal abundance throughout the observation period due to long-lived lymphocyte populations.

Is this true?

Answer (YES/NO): NO